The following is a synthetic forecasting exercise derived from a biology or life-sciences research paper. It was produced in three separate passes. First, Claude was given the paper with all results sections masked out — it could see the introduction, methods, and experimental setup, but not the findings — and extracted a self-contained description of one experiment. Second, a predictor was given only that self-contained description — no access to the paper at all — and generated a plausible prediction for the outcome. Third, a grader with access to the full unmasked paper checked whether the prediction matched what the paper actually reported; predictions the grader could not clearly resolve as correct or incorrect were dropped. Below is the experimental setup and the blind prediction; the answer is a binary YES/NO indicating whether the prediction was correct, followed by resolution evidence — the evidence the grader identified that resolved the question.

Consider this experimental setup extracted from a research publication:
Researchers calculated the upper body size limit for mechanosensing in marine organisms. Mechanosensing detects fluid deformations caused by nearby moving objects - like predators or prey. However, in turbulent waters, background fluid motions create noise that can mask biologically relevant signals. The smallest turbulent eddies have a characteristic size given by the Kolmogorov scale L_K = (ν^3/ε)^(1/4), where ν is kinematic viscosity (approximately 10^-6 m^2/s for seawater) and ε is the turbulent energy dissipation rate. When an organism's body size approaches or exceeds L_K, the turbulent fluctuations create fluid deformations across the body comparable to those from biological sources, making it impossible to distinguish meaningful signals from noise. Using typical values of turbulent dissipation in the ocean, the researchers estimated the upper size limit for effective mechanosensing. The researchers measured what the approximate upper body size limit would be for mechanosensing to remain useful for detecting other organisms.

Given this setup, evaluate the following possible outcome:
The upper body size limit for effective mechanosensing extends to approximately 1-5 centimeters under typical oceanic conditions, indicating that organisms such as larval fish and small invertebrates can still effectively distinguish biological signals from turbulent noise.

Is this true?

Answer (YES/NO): NO